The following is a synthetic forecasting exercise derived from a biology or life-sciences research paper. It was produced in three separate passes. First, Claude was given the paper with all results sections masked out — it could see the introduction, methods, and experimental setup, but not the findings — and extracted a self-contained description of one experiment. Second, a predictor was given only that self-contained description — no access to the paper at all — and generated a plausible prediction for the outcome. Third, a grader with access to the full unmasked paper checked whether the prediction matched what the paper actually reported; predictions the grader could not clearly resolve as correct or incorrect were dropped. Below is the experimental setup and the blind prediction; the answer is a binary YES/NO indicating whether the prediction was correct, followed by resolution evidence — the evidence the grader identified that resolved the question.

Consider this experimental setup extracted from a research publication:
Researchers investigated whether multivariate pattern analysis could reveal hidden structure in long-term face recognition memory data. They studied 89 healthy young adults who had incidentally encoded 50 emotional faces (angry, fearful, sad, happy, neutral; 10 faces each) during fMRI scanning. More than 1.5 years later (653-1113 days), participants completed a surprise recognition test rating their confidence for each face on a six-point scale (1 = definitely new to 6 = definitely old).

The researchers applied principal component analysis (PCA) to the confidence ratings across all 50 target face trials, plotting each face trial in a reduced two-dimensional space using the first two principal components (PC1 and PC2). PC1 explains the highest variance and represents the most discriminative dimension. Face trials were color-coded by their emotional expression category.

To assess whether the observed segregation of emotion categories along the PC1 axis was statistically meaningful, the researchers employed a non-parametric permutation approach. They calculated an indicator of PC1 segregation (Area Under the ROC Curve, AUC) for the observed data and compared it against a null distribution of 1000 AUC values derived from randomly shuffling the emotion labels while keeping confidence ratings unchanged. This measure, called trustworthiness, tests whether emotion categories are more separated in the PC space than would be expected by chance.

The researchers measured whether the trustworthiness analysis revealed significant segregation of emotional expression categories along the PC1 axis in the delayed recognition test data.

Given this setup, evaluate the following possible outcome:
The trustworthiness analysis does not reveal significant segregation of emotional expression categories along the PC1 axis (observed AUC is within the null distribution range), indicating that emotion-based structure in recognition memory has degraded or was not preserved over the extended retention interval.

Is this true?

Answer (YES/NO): NO